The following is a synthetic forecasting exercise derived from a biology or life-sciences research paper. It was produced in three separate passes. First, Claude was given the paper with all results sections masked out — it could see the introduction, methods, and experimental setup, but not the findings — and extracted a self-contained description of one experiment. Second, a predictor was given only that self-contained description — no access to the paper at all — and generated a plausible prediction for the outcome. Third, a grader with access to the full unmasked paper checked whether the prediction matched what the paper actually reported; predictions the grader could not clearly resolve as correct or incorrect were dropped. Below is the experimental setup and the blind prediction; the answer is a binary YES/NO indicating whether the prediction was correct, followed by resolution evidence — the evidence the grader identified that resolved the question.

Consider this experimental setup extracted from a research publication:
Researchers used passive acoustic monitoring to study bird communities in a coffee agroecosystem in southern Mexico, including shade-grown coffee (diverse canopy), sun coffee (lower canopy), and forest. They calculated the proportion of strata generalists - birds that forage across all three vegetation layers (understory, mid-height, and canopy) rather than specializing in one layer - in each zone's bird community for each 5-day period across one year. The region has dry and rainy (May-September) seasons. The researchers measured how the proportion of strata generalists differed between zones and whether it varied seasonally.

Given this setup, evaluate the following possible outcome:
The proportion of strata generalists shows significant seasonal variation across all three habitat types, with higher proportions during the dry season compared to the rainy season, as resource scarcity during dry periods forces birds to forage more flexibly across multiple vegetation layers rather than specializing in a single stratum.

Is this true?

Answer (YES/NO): NO